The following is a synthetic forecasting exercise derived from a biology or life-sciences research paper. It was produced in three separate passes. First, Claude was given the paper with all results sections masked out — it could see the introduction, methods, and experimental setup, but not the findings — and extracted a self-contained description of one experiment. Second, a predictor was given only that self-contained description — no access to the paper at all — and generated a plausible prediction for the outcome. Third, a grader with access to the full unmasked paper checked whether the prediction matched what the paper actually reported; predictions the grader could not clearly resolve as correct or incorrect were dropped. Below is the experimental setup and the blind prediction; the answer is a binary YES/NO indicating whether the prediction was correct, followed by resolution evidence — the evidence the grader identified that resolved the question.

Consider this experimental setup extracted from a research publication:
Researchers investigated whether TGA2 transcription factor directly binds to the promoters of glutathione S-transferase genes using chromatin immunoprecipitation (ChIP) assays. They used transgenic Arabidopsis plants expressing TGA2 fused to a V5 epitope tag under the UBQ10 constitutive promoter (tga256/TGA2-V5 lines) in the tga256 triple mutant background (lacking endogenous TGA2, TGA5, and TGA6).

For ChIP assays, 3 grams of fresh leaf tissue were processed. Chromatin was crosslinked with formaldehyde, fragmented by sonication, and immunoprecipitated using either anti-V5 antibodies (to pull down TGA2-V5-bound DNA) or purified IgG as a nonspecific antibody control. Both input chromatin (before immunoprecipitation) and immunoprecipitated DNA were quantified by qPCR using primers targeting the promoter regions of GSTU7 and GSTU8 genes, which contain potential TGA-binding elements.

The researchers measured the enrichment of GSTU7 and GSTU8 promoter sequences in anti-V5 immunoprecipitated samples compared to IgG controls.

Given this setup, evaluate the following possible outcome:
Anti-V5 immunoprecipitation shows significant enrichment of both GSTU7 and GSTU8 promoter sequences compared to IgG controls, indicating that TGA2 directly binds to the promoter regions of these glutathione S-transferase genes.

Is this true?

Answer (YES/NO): YES